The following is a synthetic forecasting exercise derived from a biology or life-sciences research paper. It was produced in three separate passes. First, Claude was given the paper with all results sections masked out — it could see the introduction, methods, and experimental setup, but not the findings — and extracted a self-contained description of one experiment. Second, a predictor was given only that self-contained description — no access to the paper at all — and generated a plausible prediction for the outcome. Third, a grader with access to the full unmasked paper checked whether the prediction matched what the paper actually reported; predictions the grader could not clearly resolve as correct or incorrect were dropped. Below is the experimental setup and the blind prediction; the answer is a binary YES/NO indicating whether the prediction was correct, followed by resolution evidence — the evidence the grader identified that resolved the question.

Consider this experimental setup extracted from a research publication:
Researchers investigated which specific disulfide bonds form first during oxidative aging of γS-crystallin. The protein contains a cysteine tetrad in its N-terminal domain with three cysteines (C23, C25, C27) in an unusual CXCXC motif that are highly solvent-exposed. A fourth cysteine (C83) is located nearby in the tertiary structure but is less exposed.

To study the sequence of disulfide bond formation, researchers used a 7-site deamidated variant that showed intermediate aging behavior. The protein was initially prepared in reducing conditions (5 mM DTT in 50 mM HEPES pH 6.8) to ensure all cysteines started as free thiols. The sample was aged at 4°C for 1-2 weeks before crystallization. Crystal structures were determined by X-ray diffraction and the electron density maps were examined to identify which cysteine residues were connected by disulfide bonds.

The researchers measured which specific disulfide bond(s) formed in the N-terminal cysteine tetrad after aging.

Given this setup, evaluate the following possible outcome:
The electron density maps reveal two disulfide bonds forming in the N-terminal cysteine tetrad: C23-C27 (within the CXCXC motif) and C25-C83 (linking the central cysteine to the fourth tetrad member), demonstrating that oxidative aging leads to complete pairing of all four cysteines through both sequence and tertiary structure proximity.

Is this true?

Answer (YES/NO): NO